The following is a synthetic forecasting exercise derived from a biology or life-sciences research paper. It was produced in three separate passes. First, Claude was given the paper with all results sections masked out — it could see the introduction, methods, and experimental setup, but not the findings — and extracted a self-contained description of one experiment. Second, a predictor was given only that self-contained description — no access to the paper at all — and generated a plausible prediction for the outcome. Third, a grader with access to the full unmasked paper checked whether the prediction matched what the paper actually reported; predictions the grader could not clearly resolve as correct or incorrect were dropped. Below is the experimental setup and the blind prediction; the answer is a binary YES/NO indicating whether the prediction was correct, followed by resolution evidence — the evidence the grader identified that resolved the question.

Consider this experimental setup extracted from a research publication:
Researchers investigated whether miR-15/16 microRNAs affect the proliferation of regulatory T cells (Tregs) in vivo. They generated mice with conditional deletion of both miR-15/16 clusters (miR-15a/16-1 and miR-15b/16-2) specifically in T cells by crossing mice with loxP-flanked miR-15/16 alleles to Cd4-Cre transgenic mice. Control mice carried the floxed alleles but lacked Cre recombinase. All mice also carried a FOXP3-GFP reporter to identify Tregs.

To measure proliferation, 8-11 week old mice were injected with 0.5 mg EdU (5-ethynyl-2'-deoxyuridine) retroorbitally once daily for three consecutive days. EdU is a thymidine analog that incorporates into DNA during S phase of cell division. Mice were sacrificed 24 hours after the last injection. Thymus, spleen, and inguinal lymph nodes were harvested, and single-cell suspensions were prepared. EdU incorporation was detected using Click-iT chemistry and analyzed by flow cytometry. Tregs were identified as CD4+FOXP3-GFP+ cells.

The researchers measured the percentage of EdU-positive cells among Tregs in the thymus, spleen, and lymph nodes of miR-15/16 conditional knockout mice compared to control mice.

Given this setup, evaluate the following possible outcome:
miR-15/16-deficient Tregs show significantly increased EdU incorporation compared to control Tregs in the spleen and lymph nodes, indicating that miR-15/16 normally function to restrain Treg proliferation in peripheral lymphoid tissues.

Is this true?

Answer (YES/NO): YES